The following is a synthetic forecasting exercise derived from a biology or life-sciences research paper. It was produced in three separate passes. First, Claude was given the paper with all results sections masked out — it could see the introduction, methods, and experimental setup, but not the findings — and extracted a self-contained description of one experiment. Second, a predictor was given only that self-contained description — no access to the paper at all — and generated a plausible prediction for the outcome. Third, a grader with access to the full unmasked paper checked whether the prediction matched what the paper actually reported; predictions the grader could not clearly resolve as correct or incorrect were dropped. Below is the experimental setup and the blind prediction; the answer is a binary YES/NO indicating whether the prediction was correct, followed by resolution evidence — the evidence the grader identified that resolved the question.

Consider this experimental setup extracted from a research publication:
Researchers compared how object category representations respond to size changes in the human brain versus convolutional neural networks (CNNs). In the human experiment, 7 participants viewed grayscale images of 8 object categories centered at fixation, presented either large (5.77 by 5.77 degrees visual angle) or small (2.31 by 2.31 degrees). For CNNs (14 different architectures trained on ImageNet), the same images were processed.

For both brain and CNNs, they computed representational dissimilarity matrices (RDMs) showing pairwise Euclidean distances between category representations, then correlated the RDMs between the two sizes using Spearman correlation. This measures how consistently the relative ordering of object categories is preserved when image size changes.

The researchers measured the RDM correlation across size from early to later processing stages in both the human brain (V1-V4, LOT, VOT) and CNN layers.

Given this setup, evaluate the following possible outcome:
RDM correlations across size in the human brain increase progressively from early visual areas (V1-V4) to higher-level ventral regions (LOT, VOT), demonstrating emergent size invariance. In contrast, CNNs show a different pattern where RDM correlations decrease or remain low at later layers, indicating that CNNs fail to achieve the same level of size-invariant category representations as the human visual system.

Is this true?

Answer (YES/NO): YES